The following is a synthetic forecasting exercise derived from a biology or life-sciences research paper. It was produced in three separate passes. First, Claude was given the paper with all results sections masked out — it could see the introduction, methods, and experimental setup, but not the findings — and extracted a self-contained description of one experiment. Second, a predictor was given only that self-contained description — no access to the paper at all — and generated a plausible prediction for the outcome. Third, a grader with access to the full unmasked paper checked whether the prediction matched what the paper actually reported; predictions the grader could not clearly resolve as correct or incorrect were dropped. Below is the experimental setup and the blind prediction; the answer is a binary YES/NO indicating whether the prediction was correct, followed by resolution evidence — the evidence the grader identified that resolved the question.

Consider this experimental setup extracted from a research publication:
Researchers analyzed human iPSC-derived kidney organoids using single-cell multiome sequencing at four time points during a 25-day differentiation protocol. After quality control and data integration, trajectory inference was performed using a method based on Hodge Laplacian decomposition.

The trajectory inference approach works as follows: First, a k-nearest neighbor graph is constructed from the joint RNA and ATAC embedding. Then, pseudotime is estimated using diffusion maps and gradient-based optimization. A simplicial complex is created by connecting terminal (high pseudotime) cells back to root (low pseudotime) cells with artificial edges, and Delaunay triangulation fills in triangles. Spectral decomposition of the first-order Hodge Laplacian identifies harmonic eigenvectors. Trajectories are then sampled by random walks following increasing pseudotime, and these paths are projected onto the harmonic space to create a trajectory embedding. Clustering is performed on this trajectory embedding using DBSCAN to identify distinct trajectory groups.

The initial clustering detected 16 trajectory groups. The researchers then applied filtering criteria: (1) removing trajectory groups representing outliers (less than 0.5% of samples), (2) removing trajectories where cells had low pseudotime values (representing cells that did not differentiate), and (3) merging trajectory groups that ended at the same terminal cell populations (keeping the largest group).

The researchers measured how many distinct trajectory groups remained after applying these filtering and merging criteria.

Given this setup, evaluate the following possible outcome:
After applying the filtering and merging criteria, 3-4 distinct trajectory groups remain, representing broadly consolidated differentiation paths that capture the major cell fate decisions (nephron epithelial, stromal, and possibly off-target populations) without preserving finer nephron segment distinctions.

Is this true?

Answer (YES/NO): NO